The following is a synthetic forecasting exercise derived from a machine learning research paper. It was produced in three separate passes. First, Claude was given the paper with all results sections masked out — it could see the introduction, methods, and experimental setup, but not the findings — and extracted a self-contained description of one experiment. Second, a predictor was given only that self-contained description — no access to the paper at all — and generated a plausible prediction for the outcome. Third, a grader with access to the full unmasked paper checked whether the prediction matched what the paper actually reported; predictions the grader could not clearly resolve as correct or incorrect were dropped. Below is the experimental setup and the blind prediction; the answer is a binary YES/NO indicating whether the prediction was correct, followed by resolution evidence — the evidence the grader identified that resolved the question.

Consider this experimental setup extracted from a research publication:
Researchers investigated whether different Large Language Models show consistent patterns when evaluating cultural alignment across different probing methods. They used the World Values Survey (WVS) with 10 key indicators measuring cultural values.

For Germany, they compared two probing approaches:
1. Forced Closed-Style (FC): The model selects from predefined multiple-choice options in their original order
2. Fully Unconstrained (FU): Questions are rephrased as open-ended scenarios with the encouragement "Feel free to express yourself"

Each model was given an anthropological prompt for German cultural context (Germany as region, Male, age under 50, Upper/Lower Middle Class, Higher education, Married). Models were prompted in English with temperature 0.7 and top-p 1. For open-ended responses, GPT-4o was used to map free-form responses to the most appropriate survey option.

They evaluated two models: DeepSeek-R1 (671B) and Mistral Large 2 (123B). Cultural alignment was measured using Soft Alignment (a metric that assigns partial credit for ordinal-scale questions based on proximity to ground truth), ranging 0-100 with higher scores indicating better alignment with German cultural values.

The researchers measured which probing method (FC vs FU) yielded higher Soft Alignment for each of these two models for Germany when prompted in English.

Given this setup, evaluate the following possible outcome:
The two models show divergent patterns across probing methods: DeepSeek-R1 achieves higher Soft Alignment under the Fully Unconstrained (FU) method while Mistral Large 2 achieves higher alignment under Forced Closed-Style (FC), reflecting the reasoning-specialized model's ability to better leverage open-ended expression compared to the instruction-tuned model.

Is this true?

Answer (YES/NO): NO